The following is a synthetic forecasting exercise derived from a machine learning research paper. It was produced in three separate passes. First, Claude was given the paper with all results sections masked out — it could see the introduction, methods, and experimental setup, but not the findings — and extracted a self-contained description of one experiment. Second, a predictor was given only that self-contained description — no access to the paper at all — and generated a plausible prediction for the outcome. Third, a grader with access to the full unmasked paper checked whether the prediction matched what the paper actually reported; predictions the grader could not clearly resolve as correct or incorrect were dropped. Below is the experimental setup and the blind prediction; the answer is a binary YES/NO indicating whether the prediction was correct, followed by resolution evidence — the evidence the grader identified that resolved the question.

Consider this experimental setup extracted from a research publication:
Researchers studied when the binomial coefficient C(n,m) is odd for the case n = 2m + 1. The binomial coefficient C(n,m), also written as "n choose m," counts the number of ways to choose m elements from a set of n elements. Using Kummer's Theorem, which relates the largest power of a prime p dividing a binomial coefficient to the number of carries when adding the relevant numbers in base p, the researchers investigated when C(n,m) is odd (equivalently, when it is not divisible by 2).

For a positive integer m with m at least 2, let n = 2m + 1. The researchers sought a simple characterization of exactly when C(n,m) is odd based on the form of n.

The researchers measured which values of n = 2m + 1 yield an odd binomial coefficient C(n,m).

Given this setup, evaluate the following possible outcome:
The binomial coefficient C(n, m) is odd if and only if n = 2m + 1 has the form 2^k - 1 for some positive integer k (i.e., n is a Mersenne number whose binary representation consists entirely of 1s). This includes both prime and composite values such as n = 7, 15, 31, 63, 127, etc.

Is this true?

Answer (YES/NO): YES